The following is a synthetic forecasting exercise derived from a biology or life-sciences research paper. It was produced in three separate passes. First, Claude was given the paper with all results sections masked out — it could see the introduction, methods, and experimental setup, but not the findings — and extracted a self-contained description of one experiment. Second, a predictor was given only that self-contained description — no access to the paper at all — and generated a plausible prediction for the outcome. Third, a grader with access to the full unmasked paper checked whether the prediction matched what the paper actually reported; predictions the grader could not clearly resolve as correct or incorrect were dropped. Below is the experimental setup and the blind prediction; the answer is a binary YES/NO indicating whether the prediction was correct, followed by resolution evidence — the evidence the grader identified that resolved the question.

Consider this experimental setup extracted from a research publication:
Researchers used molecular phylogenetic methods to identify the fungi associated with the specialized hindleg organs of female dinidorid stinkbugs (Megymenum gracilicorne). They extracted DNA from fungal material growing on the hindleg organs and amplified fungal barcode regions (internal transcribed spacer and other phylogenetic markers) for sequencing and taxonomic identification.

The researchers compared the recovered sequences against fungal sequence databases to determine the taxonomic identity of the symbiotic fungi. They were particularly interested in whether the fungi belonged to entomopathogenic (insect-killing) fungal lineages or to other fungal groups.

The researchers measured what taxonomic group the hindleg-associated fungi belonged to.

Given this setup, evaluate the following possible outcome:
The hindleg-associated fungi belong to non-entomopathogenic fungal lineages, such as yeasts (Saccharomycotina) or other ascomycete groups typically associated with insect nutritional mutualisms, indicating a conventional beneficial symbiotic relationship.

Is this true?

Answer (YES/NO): NO